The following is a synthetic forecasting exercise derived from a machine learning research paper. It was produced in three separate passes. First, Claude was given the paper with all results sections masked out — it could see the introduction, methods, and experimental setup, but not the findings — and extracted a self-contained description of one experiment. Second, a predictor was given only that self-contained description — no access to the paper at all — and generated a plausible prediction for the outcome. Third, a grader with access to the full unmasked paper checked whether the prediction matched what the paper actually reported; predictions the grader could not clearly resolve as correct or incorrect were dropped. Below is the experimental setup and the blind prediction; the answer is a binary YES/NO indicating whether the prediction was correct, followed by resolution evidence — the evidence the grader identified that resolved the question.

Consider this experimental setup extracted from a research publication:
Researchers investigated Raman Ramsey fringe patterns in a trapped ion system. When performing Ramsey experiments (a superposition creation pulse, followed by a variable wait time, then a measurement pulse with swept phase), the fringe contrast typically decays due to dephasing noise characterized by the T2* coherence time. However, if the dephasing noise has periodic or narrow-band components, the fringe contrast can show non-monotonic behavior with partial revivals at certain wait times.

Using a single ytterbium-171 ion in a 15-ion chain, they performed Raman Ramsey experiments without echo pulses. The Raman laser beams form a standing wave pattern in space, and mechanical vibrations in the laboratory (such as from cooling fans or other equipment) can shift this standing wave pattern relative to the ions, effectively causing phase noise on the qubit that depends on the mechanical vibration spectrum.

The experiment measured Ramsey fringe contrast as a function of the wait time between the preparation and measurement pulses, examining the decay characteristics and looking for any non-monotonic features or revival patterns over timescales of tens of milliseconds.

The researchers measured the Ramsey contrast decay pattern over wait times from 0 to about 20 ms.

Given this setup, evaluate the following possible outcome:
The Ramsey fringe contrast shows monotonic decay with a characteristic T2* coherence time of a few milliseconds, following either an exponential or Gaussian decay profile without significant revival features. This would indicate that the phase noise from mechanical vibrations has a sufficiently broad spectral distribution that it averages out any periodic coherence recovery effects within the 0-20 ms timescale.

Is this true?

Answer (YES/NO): NO